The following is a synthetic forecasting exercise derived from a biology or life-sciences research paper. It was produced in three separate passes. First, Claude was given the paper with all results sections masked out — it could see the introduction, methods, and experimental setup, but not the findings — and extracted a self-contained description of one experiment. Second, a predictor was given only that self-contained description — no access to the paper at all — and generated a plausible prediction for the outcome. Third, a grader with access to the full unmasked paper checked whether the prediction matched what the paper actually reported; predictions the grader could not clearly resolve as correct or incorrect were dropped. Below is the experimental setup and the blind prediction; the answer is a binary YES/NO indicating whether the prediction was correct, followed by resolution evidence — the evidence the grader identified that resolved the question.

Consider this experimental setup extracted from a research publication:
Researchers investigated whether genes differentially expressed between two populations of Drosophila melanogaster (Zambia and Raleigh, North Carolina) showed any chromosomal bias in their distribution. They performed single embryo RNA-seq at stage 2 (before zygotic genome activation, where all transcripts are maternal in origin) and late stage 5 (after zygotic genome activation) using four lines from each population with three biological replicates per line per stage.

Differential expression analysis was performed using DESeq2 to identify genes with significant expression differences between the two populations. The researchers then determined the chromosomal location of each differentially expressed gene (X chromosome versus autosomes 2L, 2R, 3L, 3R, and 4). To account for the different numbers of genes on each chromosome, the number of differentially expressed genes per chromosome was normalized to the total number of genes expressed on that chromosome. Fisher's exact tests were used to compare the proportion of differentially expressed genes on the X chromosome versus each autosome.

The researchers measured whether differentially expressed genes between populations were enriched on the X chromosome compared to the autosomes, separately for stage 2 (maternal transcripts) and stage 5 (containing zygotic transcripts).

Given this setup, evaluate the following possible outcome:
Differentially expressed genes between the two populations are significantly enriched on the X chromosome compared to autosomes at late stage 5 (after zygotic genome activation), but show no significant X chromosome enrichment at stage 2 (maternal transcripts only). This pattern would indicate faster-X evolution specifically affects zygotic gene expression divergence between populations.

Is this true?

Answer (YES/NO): NO